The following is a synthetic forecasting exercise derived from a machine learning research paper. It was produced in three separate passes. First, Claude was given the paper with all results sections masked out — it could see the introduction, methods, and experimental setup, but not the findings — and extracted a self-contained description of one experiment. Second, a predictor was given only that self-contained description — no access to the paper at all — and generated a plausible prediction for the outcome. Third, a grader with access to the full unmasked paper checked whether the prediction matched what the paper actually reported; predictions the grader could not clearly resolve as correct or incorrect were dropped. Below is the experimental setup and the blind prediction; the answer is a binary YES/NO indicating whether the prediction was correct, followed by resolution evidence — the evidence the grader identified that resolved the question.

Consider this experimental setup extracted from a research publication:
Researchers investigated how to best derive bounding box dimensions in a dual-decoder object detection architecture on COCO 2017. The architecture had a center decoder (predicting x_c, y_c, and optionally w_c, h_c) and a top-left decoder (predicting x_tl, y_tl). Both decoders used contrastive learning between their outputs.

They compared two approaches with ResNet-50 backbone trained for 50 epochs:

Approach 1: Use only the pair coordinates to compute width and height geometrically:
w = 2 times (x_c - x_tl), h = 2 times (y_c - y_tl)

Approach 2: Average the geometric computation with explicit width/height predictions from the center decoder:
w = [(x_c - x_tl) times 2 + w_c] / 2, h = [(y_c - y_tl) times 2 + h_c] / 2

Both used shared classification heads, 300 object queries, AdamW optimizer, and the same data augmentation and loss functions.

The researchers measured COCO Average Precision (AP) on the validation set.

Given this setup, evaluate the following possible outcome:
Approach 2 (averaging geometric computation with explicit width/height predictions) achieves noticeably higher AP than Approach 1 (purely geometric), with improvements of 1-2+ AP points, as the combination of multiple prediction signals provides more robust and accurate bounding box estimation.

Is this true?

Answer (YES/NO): NO